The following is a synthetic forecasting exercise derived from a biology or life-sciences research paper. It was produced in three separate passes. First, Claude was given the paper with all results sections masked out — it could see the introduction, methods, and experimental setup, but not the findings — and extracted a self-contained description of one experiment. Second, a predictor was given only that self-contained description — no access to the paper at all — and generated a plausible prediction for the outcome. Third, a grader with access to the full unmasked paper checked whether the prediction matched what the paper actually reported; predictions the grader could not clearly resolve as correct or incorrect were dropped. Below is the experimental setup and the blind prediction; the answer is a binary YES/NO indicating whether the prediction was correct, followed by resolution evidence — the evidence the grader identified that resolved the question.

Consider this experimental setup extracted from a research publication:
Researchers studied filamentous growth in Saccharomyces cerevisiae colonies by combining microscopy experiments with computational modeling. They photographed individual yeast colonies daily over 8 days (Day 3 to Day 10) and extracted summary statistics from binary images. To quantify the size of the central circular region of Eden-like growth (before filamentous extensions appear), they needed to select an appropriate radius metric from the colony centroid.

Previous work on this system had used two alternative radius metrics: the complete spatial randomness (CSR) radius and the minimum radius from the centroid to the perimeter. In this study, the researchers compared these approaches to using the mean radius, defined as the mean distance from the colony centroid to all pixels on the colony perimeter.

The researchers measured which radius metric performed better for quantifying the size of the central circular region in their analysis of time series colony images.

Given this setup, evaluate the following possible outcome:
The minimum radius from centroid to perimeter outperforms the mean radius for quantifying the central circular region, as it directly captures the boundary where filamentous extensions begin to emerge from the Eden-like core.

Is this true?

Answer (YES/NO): NO